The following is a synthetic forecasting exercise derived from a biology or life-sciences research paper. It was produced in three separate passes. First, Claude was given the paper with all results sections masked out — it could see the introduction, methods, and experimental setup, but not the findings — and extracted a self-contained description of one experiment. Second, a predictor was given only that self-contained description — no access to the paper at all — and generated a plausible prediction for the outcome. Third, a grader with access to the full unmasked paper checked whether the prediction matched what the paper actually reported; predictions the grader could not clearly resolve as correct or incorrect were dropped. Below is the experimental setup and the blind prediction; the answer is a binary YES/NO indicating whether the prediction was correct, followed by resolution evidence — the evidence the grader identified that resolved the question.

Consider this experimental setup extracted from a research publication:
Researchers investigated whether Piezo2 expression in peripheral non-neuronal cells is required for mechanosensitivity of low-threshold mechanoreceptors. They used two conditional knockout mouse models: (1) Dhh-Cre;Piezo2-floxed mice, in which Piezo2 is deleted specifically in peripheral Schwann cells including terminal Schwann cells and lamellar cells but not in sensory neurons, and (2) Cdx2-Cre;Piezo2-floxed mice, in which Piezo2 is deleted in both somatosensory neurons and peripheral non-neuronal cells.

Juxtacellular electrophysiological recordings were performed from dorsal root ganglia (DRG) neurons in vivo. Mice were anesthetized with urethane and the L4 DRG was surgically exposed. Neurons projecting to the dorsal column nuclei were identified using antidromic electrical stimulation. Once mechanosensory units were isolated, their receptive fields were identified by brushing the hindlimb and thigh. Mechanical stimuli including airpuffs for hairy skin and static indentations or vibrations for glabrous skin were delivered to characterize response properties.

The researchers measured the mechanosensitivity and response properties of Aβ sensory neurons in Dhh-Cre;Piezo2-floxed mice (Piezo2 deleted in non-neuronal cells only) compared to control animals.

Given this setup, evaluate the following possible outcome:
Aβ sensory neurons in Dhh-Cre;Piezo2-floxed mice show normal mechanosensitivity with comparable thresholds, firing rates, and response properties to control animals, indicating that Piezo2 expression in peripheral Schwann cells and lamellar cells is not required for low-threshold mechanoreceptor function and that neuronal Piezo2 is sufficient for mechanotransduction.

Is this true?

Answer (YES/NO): YES